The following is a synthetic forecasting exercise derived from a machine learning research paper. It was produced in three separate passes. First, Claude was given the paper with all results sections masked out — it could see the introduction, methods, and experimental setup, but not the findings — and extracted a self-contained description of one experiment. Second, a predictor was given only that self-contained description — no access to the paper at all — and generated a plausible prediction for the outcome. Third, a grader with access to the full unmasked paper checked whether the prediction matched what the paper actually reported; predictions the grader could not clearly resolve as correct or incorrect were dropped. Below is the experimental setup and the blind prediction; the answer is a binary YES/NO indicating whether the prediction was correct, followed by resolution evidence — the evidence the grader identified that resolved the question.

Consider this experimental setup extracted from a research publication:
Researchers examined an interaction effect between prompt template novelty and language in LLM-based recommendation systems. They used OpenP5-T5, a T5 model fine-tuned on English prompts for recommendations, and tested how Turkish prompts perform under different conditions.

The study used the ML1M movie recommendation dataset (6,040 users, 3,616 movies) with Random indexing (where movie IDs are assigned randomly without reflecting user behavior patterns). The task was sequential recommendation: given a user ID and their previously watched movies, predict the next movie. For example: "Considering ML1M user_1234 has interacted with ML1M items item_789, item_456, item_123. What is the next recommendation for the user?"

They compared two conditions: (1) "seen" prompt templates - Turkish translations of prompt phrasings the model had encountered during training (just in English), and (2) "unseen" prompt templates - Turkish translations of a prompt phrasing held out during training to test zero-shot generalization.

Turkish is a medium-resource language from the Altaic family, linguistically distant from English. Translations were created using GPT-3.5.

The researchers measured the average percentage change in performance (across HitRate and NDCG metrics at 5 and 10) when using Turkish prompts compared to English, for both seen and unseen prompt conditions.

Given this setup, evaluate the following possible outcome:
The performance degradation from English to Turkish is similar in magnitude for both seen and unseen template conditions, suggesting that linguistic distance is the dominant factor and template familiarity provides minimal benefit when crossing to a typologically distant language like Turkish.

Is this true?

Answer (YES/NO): NO